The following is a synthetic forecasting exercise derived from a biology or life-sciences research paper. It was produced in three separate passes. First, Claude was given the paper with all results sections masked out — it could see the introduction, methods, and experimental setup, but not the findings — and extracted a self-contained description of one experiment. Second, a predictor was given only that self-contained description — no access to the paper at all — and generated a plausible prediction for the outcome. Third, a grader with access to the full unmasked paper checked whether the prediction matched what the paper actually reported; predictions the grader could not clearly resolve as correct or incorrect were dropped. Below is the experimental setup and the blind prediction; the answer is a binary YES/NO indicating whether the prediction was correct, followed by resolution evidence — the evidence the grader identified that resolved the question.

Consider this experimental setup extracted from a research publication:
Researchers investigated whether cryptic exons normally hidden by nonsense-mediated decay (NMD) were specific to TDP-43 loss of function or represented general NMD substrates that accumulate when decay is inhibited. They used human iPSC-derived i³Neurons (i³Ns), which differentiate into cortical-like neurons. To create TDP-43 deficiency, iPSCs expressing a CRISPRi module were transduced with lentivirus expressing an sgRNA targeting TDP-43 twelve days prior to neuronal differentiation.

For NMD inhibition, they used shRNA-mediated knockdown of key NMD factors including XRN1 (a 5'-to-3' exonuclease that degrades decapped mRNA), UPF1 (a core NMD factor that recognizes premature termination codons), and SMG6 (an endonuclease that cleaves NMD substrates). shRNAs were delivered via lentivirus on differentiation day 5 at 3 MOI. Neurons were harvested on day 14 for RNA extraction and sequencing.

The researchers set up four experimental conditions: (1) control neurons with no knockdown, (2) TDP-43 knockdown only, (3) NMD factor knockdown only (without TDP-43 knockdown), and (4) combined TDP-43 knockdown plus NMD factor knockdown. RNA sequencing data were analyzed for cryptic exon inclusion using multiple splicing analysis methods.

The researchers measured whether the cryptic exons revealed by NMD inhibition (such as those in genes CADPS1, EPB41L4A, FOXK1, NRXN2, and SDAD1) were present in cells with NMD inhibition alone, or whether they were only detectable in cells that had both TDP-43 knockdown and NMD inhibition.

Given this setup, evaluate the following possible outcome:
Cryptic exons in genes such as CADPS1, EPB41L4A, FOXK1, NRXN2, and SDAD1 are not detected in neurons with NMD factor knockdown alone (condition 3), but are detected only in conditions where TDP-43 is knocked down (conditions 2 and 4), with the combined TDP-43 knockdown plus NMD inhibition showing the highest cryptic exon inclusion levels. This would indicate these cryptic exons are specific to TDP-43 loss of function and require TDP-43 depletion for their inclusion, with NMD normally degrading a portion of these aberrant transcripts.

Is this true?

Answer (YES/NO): NO